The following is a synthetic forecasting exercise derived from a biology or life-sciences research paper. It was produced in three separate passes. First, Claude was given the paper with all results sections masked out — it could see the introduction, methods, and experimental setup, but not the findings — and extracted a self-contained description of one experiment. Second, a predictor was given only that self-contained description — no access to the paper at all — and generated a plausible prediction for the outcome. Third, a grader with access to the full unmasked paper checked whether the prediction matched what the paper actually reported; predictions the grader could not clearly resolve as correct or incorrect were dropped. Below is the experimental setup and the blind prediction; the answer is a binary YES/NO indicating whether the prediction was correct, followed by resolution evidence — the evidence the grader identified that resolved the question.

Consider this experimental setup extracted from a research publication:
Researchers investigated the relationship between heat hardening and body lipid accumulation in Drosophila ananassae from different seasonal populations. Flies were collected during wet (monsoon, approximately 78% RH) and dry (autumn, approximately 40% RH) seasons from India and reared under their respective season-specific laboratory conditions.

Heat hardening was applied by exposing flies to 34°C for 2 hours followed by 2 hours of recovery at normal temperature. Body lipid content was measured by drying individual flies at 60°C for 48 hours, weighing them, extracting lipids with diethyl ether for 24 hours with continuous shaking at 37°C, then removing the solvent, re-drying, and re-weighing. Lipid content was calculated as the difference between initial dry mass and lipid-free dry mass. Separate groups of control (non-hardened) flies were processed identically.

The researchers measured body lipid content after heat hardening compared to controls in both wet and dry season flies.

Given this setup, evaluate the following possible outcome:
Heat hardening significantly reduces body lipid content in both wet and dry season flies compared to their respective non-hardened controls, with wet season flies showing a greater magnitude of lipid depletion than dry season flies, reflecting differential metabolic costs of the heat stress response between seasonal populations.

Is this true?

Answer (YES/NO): NO